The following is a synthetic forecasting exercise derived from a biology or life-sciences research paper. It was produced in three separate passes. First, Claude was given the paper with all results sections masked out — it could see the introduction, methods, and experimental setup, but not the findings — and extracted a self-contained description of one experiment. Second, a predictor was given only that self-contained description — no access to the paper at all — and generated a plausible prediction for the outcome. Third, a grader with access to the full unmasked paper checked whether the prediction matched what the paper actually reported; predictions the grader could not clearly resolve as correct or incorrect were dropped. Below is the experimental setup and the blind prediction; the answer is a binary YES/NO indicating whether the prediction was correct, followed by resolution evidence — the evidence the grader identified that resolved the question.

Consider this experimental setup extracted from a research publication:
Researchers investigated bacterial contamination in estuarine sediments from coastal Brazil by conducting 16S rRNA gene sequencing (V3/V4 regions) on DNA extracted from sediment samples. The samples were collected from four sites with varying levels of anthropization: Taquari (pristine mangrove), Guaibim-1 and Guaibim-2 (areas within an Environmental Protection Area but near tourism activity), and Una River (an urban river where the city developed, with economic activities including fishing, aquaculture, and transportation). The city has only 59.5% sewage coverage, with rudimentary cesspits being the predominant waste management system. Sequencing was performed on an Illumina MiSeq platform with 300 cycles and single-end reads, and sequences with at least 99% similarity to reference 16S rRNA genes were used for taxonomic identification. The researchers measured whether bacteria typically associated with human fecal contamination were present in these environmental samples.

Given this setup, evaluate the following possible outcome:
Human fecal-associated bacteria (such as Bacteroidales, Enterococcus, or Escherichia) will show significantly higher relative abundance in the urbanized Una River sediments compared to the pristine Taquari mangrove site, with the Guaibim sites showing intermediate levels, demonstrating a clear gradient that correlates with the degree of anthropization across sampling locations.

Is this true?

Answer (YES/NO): NO